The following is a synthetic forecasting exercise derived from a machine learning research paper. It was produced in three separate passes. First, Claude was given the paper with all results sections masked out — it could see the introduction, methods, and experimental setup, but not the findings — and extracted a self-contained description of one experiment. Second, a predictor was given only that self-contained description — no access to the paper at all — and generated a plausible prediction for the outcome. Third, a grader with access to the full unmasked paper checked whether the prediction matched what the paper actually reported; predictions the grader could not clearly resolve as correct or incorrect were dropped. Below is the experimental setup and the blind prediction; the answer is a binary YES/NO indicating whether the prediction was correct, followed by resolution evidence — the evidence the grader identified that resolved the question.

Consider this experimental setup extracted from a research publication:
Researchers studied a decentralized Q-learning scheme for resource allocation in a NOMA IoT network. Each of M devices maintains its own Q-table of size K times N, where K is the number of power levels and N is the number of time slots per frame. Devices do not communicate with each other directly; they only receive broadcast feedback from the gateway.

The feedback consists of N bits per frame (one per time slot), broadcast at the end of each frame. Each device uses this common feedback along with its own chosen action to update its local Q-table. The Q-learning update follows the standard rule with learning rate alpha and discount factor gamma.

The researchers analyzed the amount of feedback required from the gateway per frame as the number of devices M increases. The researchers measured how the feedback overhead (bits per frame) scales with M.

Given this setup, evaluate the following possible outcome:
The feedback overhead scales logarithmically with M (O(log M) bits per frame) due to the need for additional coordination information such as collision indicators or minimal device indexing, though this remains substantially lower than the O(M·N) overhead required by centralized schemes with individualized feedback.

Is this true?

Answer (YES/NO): NO